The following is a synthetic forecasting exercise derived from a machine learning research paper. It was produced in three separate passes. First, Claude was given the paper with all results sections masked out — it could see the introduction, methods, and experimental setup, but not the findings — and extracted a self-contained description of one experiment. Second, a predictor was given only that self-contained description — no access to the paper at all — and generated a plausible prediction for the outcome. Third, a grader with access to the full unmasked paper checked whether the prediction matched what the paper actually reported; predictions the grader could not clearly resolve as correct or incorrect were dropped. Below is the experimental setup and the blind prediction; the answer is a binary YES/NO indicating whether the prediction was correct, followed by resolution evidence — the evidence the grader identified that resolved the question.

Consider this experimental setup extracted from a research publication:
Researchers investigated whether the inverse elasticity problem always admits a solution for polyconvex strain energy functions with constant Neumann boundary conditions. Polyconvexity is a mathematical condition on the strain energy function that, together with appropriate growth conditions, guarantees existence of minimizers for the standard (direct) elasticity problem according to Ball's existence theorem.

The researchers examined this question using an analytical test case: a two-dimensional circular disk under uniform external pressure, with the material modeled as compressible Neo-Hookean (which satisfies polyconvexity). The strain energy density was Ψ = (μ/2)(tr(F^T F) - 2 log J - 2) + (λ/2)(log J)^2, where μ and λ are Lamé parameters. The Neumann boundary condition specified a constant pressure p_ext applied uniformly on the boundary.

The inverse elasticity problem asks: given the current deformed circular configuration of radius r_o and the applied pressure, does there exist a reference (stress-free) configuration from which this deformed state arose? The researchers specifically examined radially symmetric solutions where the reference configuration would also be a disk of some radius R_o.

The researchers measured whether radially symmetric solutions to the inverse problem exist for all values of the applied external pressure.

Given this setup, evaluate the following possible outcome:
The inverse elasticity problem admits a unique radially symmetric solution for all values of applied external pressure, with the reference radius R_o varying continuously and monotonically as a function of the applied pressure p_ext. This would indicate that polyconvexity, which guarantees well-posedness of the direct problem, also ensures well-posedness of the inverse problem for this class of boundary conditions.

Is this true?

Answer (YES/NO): NO